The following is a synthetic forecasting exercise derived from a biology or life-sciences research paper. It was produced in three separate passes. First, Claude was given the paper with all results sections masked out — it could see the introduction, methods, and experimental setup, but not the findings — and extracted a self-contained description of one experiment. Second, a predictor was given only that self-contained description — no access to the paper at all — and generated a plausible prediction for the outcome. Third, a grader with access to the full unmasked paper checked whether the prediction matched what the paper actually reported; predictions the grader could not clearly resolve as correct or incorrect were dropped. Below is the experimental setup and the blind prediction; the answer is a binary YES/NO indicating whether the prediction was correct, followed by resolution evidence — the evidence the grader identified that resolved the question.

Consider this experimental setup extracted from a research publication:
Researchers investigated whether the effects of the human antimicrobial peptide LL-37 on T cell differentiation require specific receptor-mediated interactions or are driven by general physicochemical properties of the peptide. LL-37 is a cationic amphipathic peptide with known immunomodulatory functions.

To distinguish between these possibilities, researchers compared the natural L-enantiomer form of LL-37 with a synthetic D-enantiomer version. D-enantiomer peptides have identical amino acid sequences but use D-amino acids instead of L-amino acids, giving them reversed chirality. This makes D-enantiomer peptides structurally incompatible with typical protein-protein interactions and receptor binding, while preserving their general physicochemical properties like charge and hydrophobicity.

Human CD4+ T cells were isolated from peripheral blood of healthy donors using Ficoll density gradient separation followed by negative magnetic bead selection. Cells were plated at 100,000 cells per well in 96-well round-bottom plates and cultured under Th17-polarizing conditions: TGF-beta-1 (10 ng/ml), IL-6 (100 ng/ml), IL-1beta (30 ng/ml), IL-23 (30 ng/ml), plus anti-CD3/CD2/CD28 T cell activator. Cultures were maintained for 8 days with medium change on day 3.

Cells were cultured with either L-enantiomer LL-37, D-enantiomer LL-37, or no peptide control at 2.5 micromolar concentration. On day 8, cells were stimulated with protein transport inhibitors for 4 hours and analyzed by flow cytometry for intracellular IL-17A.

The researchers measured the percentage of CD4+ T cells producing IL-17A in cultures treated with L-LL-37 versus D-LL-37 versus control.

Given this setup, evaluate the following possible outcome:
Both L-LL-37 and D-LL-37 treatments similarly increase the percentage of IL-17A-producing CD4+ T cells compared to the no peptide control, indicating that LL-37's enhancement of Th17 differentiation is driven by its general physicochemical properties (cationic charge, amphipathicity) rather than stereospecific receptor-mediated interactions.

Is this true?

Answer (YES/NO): YES